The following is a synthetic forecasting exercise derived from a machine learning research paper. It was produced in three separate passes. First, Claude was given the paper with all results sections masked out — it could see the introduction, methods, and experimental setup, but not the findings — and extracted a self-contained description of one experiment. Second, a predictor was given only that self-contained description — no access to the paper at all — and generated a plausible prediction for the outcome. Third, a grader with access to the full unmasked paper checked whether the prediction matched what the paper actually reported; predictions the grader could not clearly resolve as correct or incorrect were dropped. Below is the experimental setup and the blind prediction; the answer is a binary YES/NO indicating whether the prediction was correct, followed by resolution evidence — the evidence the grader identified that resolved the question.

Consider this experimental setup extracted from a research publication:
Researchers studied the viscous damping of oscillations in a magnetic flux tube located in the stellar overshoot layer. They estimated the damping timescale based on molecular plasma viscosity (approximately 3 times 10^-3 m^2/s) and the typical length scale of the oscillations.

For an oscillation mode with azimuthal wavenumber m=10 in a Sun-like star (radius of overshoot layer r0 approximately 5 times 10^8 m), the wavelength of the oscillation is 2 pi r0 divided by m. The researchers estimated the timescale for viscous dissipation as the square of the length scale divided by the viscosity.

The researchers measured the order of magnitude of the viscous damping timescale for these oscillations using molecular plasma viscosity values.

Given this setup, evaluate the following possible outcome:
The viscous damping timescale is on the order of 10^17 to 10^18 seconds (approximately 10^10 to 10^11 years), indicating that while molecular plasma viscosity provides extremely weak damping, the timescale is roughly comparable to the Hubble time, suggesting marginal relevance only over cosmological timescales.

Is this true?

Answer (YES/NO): NO